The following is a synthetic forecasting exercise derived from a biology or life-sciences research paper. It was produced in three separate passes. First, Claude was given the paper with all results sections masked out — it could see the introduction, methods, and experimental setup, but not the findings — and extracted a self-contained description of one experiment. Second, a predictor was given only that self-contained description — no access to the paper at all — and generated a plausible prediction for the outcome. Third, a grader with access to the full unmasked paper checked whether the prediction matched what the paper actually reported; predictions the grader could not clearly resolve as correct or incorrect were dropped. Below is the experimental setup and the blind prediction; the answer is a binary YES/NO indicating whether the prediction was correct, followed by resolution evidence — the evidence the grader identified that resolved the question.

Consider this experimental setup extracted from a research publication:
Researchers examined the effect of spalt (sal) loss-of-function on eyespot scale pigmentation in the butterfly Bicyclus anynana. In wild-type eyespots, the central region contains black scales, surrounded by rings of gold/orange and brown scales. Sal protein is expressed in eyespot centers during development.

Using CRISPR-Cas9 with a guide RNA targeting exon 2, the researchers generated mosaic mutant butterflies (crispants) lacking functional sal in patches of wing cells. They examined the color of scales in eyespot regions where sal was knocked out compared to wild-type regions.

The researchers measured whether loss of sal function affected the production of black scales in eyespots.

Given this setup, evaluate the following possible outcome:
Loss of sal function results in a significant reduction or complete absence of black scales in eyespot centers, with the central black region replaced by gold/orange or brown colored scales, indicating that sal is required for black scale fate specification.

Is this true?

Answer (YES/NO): YES